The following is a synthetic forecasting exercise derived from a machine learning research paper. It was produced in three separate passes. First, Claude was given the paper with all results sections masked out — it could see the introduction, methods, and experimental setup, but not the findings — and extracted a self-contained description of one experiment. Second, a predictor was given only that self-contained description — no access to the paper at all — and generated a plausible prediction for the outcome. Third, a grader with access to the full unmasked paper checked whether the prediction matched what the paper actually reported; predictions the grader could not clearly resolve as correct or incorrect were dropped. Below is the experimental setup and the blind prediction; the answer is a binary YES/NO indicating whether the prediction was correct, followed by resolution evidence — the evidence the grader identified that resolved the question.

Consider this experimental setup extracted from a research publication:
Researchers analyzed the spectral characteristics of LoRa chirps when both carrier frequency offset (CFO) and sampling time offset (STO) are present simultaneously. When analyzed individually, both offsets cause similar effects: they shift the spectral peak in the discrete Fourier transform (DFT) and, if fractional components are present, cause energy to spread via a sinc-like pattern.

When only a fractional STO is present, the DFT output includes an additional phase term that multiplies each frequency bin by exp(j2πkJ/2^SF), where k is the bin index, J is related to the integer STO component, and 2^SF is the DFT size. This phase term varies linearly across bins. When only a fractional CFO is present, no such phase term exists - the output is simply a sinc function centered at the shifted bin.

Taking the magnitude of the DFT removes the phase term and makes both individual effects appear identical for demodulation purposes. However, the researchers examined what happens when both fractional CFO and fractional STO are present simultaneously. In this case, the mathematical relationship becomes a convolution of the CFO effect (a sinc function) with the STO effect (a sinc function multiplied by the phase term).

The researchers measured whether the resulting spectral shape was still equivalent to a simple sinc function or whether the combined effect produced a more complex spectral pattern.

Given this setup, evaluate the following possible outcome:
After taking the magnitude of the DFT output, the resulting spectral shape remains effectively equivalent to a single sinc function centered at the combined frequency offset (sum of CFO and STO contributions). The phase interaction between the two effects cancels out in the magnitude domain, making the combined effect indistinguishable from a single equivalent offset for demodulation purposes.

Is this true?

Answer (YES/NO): NO